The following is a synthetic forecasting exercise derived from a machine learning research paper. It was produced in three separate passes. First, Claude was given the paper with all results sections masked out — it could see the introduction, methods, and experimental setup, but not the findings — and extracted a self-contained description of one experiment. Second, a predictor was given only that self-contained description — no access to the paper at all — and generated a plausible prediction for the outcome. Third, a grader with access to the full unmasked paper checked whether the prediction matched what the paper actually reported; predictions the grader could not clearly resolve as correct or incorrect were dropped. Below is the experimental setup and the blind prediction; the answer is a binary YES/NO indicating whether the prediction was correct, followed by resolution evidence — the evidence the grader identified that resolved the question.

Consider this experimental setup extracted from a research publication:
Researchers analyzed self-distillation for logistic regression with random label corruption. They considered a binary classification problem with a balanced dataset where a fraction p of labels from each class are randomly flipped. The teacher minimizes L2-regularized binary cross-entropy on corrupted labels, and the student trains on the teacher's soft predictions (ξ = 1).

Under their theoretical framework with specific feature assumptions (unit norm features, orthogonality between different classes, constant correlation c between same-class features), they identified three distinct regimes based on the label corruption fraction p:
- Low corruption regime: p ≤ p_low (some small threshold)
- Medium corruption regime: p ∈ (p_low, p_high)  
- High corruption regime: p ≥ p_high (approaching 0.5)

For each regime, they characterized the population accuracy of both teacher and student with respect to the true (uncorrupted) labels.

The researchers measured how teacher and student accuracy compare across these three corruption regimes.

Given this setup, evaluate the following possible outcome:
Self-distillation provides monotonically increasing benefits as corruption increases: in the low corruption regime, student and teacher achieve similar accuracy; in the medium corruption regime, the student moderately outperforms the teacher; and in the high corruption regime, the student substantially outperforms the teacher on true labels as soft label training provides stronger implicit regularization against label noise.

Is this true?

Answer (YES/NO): NO